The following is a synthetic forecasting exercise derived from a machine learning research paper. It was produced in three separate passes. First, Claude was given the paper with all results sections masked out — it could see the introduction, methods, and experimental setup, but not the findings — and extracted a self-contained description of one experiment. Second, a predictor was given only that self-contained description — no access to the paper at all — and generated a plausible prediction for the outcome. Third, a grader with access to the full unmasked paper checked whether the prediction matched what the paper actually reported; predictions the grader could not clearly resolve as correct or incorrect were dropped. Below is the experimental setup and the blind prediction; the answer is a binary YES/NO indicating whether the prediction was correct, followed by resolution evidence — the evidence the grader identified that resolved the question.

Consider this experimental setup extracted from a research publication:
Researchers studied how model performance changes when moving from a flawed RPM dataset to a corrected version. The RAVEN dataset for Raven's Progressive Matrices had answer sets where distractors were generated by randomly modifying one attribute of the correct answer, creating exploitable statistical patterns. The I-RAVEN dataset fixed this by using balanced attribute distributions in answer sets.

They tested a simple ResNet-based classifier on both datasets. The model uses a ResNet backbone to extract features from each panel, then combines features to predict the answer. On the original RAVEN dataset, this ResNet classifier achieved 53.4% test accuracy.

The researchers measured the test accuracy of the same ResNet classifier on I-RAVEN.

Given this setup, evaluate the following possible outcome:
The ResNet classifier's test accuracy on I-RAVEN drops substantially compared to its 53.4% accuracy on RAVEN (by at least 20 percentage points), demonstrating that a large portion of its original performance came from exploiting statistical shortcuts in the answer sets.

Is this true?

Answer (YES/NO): NO